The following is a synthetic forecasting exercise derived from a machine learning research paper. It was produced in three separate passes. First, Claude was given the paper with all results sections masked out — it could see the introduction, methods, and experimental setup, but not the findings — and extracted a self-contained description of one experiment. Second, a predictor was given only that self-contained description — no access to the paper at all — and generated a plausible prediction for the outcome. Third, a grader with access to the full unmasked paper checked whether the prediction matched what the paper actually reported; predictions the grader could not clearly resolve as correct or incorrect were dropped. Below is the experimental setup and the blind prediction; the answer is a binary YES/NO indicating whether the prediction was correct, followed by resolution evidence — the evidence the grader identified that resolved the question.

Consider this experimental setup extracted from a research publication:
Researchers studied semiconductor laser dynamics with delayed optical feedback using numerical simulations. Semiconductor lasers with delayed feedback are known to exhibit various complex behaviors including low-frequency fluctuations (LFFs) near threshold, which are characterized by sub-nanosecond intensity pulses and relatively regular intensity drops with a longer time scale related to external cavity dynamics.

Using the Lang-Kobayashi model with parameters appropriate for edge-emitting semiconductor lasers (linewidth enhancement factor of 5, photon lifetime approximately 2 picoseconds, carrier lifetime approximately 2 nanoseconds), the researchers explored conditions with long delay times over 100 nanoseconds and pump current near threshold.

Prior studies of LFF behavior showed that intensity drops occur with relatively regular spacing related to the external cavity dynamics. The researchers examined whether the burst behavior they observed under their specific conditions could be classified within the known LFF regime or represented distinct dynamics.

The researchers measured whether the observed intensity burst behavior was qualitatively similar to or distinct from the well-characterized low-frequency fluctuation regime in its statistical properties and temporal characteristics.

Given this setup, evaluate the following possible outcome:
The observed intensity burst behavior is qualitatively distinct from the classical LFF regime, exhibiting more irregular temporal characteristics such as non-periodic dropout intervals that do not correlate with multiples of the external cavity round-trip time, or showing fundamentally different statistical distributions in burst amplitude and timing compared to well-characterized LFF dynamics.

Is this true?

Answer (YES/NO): YES